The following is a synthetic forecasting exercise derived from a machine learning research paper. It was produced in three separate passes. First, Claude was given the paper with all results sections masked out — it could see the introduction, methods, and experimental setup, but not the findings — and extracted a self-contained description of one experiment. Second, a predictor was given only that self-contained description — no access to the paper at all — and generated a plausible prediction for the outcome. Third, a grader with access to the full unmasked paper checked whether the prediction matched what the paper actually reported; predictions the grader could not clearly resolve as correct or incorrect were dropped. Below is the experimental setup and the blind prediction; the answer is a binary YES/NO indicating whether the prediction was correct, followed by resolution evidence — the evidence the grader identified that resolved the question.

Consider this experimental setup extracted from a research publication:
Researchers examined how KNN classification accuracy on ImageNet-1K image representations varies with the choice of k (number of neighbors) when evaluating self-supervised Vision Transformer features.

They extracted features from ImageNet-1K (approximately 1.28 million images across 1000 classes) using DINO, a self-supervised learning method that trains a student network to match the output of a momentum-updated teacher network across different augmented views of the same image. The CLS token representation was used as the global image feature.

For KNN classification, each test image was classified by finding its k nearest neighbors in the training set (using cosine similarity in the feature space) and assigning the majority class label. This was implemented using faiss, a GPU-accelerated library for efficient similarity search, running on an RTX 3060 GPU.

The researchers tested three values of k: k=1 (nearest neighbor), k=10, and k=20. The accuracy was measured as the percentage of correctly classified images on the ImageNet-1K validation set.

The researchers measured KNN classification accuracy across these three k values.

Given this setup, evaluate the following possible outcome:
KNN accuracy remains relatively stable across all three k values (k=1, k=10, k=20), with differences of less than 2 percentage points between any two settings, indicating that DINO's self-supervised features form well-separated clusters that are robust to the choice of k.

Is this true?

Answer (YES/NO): NO